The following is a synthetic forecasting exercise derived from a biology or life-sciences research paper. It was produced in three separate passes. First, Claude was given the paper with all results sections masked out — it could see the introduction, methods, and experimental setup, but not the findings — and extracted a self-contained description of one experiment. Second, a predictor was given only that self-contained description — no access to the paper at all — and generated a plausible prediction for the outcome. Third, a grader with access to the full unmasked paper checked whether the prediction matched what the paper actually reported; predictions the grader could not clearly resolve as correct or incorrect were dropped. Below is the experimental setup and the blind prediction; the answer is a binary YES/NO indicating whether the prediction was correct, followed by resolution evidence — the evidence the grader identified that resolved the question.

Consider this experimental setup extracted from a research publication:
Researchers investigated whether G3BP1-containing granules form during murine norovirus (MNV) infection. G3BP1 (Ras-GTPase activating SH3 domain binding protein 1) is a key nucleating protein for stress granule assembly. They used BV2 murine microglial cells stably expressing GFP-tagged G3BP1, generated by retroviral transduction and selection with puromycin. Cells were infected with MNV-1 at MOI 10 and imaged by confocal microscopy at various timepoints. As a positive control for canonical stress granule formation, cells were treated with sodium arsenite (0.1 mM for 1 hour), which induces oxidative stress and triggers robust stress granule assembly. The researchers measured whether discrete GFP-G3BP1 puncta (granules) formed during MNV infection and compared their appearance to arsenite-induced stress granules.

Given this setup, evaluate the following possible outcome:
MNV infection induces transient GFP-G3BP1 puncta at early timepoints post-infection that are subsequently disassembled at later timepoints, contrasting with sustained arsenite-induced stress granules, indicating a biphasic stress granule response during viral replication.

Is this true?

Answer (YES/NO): NO